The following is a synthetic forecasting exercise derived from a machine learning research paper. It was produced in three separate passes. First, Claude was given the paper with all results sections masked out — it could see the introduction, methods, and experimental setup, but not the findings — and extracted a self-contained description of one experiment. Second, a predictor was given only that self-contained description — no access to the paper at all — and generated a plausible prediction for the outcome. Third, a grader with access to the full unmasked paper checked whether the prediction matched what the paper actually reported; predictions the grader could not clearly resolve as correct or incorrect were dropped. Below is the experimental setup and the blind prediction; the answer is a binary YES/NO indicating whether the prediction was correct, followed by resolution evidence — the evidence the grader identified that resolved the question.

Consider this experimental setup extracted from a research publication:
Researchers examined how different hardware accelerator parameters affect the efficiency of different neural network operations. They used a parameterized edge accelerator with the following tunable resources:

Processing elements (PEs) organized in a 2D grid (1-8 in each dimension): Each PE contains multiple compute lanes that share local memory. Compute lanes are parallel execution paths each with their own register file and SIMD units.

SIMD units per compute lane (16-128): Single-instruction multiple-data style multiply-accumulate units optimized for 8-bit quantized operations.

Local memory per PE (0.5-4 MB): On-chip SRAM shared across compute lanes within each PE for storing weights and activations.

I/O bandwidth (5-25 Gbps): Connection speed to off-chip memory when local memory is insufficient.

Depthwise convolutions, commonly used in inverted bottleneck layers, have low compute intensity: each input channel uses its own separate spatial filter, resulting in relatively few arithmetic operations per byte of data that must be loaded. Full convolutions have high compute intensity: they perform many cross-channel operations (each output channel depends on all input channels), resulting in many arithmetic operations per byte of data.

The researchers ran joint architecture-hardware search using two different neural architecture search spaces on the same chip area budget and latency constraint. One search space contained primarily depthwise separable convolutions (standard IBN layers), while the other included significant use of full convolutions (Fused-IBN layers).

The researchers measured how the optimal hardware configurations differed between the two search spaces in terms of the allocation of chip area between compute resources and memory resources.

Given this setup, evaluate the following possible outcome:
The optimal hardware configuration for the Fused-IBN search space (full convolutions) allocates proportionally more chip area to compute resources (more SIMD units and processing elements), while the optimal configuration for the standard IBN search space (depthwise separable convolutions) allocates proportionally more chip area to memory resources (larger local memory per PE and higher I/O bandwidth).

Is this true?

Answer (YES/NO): NO